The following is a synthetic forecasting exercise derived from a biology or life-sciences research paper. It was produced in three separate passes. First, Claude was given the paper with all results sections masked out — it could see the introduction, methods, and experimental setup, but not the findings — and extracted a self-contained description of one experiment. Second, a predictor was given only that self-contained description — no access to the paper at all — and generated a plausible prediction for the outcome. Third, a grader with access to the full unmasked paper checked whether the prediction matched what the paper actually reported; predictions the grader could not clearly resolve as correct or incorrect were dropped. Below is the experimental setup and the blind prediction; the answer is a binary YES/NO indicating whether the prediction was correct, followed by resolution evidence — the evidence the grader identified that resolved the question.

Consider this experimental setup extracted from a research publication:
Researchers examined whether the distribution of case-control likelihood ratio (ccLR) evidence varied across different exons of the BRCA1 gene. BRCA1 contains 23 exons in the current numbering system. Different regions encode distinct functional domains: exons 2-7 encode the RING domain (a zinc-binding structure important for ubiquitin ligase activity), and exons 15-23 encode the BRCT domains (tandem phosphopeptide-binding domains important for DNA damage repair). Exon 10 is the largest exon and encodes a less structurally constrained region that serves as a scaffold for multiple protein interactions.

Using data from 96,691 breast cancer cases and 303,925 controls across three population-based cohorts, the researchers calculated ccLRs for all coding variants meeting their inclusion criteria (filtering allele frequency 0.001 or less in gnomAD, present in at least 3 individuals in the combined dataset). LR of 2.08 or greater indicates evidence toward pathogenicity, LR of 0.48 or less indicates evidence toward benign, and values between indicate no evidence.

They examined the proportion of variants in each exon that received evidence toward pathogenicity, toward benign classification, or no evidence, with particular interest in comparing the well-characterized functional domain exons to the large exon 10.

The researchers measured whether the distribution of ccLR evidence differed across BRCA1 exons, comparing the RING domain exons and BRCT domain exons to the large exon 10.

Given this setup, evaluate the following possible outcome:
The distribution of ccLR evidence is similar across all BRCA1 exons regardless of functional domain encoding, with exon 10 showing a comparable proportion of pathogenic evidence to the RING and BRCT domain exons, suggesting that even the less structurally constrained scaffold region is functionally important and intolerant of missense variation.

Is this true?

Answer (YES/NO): NO